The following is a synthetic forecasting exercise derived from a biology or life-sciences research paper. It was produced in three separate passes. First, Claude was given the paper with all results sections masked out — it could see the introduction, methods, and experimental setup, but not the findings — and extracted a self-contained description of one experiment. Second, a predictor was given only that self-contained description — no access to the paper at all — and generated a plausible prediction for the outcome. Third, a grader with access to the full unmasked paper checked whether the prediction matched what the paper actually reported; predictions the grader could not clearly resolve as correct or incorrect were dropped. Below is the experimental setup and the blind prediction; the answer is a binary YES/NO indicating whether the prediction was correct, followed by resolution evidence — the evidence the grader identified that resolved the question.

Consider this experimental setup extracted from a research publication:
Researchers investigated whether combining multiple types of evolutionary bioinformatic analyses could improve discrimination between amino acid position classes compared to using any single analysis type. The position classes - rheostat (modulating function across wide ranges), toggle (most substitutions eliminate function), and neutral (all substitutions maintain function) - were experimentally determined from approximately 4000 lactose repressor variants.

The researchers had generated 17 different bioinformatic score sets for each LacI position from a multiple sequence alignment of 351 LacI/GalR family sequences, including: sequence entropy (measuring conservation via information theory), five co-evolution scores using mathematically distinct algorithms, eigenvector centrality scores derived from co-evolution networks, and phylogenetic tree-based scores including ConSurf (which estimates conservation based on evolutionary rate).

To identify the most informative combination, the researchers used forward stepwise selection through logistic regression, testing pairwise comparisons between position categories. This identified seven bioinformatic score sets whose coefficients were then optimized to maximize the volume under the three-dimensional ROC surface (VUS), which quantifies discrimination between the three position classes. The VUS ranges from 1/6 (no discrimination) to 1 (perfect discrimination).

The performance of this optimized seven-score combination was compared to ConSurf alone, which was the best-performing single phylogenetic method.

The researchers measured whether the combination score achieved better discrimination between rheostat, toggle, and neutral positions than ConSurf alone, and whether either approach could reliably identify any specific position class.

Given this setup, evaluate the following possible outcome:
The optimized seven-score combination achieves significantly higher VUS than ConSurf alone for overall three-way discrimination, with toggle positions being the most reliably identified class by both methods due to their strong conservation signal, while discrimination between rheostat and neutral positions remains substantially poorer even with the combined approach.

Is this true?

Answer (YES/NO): NO